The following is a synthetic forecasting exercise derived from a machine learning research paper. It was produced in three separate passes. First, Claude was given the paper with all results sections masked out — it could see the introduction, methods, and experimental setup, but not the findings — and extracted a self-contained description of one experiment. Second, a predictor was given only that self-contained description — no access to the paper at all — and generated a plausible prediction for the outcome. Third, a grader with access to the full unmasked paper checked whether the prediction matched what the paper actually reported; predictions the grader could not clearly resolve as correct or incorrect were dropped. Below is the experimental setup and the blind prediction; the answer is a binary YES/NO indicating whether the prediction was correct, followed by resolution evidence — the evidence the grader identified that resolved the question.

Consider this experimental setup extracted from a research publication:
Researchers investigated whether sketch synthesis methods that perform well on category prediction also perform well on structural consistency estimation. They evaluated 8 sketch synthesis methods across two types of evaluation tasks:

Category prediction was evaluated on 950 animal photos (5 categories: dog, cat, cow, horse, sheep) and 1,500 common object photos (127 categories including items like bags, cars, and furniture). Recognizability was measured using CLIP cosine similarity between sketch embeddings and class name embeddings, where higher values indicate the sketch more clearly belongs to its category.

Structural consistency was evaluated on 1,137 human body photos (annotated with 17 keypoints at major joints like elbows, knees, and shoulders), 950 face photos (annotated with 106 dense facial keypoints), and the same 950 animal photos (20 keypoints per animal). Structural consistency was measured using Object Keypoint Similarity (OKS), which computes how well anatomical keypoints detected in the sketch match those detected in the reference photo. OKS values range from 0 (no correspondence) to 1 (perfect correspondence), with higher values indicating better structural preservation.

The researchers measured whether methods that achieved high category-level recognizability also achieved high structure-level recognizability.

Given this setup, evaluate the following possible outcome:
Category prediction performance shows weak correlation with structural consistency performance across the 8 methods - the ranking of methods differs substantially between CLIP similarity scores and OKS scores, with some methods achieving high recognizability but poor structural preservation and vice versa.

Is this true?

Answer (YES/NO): YES